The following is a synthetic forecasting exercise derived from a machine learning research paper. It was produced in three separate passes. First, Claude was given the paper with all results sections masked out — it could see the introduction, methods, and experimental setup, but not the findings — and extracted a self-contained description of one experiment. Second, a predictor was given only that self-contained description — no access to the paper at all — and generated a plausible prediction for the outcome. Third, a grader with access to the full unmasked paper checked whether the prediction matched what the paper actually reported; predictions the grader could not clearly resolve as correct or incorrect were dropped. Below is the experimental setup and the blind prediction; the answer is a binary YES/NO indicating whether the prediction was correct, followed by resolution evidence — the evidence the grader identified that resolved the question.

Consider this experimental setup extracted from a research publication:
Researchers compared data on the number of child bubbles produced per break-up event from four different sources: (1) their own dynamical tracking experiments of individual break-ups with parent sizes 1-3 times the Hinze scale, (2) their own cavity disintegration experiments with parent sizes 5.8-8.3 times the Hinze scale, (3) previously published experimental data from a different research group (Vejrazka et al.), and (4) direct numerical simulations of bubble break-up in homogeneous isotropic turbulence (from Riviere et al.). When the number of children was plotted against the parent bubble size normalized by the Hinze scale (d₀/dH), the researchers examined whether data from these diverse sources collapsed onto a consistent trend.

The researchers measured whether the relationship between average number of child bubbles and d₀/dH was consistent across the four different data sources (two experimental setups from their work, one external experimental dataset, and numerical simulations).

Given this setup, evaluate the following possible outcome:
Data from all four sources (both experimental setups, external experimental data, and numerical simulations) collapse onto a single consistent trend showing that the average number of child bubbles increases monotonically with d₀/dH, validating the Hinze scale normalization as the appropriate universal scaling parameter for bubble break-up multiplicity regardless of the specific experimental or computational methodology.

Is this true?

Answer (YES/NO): YES